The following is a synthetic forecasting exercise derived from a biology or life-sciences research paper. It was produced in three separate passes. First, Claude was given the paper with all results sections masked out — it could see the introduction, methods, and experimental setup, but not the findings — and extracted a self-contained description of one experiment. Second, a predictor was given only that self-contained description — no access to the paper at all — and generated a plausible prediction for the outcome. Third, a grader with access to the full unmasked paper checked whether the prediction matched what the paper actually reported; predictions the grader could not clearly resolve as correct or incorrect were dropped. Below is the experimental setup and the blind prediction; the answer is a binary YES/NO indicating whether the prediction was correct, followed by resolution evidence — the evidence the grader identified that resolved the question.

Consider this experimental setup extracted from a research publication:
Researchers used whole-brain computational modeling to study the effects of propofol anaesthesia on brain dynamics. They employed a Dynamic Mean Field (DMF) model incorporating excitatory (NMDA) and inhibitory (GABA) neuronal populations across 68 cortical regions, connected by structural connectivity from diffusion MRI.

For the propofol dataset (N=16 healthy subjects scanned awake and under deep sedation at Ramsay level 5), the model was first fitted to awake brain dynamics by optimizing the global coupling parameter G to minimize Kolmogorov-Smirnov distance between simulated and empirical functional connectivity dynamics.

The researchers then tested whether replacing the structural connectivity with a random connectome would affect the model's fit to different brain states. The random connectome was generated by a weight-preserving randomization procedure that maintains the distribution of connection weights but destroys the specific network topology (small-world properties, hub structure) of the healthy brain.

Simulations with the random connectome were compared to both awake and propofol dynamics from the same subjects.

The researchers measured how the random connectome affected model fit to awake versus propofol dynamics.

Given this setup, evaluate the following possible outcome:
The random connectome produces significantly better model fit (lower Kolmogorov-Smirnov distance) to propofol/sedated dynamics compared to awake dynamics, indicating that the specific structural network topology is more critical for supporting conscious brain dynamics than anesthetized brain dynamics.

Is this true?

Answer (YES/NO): YES